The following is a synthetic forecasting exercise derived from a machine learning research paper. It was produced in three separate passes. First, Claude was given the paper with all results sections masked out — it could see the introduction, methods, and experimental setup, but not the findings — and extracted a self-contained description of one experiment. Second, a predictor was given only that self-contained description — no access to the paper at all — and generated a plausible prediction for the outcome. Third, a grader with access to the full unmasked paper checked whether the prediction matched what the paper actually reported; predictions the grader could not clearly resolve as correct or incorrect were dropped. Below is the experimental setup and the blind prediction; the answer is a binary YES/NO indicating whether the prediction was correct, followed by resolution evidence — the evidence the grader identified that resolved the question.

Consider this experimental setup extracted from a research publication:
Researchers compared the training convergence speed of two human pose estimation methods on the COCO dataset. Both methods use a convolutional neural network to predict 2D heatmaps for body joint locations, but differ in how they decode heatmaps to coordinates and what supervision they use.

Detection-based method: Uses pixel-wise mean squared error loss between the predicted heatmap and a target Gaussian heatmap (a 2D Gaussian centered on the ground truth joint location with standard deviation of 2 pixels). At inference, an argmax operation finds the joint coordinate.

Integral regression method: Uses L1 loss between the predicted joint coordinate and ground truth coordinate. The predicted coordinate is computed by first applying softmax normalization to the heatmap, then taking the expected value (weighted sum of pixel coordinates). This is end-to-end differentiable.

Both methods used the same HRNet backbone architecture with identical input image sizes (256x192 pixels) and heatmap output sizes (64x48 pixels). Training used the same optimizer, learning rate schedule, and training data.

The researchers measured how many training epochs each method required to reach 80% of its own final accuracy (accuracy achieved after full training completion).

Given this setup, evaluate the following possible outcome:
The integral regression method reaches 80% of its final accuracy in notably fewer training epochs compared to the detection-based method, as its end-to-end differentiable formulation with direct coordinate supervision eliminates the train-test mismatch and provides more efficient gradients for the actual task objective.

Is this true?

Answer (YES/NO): NO